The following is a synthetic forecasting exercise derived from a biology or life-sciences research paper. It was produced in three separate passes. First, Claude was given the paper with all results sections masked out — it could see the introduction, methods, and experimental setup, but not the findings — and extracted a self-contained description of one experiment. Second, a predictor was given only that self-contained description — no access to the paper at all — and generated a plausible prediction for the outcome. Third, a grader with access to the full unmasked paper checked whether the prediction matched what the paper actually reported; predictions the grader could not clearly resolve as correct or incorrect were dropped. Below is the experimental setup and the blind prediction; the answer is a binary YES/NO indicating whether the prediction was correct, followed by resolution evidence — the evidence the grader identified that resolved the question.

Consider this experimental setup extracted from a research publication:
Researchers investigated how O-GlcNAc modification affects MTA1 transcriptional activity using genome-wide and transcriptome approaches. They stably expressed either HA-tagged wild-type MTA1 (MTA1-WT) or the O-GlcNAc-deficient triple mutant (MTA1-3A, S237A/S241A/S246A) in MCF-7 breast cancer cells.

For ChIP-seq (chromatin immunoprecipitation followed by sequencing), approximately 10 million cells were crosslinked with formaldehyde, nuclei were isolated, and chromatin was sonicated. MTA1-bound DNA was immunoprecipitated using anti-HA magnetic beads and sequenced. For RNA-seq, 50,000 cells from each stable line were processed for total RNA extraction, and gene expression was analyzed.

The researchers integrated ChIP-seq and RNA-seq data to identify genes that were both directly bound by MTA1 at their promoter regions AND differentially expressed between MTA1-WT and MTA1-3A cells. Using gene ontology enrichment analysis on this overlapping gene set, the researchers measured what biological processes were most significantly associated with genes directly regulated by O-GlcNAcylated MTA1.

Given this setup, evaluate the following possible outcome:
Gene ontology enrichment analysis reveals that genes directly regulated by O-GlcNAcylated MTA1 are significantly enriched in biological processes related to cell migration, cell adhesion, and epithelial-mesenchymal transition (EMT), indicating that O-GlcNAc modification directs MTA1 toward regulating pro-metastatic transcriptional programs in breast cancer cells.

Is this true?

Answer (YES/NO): NO